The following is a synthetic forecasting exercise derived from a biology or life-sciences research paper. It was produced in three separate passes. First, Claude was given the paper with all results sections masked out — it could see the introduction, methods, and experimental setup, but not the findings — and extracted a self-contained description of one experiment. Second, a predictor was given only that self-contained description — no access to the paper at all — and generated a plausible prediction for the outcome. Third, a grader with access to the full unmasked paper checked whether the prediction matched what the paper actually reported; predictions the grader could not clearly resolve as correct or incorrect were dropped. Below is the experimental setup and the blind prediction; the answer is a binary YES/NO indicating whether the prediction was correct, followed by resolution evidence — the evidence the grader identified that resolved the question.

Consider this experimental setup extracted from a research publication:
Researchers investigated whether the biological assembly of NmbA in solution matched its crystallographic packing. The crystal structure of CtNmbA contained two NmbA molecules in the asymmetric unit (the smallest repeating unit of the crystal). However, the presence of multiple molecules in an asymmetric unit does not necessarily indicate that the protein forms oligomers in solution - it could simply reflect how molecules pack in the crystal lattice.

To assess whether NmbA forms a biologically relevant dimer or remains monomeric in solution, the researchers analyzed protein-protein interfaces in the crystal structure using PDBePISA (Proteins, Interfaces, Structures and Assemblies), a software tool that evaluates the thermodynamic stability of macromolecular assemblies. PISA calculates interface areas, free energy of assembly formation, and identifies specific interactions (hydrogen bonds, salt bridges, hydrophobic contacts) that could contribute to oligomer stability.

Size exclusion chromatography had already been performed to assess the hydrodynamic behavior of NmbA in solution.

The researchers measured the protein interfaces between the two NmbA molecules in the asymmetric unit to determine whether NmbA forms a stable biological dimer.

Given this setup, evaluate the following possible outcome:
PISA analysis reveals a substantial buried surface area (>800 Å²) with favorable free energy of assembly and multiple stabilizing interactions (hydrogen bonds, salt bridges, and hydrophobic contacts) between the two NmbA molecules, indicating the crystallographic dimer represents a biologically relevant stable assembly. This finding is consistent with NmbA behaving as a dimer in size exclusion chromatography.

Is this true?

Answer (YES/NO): NO